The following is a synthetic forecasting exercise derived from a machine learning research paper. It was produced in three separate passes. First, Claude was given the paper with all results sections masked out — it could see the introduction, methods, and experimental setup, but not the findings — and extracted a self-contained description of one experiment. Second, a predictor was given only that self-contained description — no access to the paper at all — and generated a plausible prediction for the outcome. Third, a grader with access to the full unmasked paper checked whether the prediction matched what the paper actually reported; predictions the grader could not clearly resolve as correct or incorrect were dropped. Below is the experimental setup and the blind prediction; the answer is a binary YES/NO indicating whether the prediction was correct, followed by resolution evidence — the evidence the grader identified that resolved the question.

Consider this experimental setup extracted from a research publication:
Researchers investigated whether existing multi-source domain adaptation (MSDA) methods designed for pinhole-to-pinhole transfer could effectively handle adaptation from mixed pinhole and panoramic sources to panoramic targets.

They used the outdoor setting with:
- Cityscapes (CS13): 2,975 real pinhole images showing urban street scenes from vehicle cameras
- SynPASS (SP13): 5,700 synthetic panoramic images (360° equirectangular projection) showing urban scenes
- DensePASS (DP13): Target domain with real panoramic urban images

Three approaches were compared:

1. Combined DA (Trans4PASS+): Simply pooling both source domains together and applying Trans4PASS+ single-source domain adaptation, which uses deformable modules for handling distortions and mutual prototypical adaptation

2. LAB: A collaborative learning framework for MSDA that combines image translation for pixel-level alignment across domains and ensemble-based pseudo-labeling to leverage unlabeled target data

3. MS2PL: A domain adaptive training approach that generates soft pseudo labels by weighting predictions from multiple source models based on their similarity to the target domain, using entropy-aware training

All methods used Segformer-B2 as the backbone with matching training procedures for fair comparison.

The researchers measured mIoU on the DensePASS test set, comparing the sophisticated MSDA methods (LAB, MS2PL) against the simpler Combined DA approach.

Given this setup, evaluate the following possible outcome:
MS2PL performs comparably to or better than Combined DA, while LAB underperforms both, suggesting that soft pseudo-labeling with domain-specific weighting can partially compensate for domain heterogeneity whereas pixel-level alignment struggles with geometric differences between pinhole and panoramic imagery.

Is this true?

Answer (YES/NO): NO